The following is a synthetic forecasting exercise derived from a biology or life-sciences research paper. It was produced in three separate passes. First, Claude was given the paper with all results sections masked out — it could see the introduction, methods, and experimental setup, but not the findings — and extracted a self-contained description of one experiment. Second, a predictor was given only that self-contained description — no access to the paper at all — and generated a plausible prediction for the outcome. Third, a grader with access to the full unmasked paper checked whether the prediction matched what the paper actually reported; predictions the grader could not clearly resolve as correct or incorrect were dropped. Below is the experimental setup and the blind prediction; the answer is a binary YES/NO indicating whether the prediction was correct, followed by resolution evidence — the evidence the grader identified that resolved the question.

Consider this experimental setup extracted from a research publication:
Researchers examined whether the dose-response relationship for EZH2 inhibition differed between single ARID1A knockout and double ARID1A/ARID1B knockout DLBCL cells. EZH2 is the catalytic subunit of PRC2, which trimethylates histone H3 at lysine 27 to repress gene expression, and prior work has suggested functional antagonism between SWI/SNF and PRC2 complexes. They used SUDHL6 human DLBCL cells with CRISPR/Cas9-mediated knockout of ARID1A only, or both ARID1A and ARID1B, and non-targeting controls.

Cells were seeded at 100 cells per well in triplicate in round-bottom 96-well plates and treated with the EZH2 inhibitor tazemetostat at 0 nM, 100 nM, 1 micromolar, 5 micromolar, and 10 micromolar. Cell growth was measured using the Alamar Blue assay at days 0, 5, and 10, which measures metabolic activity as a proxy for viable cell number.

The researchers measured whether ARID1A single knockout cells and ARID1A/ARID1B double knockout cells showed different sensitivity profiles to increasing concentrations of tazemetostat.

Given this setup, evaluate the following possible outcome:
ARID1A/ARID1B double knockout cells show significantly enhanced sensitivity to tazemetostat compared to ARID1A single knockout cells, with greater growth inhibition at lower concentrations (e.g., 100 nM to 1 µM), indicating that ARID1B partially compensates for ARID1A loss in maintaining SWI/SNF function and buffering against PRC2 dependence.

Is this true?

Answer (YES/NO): NO